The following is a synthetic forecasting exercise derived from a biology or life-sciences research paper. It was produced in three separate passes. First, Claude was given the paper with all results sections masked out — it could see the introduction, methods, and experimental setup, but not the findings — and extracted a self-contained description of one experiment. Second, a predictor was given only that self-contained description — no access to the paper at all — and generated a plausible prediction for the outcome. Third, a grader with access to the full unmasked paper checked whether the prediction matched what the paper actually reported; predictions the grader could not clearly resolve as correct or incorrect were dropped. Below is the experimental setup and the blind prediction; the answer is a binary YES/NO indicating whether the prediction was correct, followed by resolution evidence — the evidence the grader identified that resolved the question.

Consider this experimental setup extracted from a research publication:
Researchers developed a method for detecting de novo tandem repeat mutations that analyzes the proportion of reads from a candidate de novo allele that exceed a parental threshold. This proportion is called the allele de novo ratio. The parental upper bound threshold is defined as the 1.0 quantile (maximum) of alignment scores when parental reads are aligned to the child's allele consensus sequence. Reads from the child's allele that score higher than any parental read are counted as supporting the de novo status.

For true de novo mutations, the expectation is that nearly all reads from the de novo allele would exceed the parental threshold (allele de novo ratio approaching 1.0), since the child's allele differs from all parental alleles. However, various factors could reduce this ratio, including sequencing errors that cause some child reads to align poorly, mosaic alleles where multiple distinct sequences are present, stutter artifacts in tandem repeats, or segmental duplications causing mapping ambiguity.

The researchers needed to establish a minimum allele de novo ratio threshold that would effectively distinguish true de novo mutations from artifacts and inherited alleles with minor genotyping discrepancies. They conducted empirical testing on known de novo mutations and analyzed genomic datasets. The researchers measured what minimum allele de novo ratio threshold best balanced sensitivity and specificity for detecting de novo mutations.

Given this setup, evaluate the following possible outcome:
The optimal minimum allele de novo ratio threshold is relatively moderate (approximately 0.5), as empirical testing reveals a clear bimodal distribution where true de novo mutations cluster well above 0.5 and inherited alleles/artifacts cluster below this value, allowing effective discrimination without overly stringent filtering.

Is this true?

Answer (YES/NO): NO